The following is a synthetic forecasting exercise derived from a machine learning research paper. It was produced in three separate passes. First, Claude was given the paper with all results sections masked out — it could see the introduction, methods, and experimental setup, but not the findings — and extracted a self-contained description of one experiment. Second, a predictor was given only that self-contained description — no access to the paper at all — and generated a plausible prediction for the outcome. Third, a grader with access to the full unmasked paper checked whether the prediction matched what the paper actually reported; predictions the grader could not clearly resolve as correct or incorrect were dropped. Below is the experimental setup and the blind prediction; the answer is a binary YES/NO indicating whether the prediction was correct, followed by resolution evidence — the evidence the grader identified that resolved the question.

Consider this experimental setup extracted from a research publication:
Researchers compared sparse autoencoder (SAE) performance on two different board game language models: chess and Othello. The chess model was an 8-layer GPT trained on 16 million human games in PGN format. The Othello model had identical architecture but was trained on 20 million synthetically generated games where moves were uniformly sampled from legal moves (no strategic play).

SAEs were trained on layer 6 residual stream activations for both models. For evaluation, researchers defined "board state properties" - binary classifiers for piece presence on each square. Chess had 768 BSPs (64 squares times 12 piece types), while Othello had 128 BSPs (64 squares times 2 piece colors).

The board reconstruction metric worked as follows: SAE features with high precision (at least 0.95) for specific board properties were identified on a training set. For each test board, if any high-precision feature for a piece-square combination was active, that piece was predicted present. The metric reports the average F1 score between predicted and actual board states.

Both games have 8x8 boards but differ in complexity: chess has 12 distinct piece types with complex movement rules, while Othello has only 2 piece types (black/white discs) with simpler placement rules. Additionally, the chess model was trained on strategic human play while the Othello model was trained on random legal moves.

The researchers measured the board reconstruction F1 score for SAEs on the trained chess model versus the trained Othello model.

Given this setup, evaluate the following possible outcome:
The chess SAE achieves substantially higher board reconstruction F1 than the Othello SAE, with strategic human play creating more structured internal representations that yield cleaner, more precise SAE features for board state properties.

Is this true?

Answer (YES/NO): NO